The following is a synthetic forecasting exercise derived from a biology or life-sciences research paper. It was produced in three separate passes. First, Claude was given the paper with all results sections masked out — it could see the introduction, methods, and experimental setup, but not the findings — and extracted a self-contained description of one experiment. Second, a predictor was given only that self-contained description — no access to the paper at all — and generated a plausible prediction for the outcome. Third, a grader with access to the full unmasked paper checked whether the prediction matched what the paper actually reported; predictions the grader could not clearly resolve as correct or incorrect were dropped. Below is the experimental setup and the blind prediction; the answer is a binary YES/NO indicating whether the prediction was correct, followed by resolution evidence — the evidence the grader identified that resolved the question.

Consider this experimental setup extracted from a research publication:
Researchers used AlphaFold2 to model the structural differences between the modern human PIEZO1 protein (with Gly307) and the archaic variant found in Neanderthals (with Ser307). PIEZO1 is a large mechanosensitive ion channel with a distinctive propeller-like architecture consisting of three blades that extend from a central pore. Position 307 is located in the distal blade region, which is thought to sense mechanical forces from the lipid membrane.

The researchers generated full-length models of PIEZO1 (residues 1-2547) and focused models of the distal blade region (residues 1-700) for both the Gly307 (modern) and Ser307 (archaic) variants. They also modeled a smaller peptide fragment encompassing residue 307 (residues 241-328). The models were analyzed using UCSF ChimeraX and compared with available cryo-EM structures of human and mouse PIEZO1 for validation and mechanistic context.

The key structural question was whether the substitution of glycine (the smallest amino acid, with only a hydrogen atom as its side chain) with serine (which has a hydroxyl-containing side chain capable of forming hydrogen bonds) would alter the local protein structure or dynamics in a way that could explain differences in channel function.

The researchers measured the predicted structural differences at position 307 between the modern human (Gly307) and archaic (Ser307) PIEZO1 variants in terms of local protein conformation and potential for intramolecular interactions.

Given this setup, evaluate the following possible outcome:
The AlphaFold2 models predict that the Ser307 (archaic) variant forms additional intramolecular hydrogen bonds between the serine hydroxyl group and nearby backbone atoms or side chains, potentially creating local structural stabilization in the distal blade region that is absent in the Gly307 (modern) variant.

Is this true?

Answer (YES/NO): YES